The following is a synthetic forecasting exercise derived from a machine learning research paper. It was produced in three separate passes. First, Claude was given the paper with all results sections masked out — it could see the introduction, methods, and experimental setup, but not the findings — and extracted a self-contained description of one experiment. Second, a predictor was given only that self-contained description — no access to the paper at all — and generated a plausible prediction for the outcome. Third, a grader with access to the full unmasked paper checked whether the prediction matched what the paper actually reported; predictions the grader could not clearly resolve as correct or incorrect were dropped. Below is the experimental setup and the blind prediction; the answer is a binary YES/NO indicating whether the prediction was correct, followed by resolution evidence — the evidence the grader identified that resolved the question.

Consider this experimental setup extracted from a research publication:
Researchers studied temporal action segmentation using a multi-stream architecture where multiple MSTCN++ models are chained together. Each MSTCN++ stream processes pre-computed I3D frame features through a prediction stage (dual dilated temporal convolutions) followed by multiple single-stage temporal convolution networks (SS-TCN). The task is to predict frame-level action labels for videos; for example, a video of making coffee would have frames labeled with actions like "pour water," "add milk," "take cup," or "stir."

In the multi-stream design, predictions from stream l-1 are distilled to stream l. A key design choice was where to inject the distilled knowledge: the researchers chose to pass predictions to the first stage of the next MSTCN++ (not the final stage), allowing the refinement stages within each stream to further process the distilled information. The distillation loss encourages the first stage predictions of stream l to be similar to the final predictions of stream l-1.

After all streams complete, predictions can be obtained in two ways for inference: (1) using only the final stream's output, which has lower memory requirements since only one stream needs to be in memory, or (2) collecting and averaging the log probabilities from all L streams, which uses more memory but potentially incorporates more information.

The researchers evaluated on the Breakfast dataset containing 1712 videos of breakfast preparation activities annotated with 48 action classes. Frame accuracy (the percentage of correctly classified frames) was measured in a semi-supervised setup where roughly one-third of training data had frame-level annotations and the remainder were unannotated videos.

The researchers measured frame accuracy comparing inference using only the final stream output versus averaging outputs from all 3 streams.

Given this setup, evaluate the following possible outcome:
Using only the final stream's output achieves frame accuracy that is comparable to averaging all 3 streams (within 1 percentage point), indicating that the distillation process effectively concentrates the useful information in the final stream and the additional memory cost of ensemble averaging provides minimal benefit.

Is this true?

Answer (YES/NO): NO